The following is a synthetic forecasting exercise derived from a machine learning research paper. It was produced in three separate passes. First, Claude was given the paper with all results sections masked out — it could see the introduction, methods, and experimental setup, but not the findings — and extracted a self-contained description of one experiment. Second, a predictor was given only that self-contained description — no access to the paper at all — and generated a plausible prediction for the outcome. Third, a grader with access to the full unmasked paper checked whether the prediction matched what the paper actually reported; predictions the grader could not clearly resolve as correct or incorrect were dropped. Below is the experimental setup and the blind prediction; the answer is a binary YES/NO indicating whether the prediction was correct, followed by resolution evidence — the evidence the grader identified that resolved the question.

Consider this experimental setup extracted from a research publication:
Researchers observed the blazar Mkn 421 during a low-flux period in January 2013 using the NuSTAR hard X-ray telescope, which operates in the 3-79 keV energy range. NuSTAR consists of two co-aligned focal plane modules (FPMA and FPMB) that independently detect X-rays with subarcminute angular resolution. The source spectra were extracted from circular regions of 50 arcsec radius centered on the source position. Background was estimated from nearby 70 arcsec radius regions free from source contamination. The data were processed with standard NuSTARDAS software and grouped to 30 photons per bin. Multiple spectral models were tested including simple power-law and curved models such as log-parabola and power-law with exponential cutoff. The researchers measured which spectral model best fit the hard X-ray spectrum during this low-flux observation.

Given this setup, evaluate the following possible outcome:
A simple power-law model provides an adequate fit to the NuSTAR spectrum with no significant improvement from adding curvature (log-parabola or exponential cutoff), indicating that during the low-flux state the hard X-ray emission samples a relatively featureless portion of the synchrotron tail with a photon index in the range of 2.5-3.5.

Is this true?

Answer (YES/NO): YES